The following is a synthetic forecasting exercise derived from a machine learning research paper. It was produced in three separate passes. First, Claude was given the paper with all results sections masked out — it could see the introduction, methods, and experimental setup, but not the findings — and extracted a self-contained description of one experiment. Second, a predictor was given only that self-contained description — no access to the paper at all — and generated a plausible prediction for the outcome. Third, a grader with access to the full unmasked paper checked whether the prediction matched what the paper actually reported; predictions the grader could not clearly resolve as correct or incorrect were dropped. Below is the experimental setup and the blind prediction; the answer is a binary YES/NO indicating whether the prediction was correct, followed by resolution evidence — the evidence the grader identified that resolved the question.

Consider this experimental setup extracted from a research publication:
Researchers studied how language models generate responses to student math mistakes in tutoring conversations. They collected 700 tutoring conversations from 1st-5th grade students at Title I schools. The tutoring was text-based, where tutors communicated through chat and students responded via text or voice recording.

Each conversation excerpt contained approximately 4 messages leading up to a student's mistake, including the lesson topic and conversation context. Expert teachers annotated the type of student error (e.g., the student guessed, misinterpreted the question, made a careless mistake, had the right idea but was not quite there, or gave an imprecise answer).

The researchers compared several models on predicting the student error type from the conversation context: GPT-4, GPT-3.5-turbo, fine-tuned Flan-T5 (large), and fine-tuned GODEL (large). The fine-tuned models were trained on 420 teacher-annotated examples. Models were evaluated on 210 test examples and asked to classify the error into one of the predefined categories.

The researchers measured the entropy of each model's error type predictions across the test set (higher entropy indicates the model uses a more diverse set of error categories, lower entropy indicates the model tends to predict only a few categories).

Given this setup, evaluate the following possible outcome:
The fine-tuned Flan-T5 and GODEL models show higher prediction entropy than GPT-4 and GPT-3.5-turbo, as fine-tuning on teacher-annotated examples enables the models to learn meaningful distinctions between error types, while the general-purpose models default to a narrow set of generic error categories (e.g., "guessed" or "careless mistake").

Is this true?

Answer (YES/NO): NO